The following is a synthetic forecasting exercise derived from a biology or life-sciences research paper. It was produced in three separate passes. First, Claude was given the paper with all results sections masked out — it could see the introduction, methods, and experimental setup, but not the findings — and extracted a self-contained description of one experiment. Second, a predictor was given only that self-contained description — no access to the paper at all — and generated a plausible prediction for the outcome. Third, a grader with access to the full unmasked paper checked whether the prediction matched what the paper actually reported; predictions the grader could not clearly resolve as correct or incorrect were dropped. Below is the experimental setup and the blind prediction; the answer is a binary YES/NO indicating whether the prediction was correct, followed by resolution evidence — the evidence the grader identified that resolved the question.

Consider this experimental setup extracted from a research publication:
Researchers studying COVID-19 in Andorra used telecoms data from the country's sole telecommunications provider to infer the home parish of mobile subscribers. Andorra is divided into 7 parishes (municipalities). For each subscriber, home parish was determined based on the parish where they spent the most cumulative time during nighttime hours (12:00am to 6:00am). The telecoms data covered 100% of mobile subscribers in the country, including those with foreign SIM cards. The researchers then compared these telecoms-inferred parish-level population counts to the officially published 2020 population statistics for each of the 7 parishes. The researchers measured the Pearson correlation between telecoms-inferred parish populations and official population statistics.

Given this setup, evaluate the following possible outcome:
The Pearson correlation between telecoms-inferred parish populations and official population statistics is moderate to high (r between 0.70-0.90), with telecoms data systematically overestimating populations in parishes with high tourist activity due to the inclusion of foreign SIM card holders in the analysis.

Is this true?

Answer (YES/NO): NO